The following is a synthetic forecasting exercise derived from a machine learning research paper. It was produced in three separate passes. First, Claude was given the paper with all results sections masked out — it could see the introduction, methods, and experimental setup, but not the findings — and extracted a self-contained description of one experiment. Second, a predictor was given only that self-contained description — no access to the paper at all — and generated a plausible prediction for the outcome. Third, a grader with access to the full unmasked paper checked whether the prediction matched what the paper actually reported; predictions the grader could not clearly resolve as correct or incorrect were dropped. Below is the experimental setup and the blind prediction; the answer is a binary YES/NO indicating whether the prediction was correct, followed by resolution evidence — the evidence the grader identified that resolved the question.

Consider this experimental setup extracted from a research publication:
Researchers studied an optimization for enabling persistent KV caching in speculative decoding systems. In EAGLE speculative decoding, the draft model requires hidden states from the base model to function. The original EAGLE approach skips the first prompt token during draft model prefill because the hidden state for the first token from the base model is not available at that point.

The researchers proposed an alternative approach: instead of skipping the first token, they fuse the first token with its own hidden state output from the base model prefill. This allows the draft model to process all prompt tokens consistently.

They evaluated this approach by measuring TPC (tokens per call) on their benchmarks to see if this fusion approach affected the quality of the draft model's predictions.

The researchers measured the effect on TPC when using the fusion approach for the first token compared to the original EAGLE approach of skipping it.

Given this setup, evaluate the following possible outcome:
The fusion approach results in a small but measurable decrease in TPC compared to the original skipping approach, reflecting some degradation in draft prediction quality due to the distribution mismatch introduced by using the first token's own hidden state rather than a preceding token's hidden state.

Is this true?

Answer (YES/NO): NO